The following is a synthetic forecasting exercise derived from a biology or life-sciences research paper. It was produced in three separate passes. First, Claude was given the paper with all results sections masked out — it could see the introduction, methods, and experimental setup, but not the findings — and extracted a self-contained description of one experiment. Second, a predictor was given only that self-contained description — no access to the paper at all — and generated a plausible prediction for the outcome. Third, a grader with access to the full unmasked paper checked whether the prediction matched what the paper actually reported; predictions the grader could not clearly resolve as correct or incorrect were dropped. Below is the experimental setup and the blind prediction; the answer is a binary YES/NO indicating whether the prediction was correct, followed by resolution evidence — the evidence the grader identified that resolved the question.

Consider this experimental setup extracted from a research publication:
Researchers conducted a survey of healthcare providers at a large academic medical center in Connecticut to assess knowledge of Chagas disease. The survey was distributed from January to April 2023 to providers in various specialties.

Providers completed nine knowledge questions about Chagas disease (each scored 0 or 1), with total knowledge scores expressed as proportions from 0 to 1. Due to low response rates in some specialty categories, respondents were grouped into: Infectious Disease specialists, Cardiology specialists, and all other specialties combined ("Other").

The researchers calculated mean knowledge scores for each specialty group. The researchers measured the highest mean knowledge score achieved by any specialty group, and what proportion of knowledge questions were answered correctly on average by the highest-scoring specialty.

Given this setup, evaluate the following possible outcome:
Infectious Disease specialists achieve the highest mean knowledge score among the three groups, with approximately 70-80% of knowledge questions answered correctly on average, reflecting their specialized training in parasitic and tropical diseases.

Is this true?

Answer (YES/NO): NO